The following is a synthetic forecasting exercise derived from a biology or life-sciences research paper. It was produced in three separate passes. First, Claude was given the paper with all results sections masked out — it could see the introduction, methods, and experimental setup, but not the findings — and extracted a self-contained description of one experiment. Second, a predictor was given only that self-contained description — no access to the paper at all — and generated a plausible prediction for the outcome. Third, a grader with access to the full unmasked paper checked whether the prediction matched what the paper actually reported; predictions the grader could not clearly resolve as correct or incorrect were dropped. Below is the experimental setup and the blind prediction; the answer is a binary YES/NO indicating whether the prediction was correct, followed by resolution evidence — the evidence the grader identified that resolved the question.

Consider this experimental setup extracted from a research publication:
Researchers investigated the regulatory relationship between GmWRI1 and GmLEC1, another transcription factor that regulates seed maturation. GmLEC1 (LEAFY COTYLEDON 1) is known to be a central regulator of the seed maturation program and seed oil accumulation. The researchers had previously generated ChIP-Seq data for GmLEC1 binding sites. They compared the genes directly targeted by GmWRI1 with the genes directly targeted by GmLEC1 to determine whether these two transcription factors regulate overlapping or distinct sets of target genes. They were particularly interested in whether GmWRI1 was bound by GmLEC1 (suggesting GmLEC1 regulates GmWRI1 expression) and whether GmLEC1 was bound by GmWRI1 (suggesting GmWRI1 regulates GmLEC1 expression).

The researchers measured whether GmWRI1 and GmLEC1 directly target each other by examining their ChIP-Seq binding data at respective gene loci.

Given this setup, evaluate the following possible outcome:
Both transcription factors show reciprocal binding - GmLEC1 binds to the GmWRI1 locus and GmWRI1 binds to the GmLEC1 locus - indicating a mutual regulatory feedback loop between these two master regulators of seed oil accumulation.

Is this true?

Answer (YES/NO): YES